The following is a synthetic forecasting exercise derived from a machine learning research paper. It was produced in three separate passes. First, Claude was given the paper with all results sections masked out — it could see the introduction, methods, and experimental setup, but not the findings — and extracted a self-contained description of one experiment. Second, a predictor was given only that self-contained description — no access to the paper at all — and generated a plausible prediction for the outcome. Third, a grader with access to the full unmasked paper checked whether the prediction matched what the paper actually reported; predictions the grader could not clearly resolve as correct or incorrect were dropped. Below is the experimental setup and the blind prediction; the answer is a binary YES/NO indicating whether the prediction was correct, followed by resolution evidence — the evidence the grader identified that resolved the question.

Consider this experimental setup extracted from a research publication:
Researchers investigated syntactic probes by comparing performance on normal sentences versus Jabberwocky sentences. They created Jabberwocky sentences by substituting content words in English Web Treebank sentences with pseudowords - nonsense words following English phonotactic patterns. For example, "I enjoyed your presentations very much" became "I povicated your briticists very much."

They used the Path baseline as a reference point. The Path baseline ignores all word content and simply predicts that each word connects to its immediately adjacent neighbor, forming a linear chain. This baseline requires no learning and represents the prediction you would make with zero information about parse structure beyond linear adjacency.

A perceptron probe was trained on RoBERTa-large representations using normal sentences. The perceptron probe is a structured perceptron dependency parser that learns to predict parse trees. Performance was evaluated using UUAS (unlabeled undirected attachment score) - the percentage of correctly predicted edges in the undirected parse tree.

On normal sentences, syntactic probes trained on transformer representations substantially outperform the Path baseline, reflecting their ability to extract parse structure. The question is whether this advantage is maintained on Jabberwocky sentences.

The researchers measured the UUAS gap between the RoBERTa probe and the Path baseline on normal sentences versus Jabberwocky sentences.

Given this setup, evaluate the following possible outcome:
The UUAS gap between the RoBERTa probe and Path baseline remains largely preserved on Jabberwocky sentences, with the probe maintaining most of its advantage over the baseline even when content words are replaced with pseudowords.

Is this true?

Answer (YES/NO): NO